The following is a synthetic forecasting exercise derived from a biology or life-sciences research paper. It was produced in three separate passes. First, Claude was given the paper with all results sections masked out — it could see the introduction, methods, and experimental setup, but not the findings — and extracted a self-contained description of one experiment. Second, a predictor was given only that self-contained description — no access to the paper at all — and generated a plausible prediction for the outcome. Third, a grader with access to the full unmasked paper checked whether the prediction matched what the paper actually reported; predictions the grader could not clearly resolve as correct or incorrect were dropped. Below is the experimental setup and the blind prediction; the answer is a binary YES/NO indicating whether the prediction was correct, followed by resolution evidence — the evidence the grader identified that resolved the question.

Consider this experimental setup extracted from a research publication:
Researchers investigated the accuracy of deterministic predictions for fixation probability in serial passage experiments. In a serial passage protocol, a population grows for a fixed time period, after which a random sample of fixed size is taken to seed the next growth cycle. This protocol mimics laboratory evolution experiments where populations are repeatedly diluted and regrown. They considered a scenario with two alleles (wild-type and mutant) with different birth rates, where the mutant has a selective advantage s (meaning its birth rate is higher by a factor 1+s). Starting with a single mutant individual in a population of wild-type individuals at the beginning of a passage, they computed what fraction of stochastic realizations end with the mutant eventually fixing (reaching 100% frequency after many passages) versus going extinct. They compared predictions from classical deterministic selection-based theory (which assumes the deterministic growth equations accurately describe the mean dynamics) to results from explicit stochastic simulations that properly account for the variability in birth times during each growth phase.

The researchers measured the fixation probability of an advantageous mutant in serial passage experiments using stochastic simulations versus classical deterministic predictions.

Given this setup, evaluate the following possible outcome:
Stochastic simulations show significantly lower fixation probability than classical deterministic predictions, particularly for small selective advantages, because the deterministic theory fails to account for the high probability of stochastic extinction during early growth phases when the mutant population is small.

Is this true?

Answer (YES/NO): YES